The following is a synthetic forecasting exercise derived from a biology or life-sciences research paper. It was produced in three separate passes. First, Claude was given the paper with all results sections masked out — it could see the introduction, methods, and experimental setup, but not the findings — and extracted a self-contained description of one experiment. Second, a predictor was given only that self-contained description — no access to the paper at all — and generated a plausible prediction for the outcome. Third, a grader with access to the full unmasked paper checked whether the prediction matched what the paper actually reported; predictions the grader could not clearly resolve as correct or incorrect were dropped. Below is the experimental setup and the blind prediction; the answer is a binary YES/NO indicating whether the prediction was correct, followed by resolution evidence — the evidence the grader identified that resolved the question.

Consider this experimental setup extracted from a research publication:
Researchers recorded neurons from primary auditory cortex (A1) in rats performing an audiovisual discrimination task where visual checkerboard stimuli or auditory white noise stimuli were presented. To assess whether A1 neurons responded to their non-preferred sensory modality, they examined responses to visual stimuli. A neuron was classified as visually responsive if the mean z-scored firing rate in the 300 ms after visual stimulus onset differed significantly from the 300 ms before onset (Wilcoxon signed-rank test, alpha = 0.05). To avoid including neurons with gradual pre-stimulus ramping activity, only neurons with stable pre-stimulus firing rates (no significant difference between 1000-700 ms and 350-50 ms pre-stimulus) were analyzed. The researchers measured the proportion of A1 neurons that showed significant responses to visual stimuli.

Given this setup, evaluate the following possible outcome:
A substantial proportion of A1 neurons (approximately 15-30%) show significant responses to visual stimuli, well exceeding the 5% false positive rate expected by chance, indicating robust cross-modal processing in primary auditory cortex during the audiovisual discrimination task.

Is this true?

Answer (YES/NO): NO